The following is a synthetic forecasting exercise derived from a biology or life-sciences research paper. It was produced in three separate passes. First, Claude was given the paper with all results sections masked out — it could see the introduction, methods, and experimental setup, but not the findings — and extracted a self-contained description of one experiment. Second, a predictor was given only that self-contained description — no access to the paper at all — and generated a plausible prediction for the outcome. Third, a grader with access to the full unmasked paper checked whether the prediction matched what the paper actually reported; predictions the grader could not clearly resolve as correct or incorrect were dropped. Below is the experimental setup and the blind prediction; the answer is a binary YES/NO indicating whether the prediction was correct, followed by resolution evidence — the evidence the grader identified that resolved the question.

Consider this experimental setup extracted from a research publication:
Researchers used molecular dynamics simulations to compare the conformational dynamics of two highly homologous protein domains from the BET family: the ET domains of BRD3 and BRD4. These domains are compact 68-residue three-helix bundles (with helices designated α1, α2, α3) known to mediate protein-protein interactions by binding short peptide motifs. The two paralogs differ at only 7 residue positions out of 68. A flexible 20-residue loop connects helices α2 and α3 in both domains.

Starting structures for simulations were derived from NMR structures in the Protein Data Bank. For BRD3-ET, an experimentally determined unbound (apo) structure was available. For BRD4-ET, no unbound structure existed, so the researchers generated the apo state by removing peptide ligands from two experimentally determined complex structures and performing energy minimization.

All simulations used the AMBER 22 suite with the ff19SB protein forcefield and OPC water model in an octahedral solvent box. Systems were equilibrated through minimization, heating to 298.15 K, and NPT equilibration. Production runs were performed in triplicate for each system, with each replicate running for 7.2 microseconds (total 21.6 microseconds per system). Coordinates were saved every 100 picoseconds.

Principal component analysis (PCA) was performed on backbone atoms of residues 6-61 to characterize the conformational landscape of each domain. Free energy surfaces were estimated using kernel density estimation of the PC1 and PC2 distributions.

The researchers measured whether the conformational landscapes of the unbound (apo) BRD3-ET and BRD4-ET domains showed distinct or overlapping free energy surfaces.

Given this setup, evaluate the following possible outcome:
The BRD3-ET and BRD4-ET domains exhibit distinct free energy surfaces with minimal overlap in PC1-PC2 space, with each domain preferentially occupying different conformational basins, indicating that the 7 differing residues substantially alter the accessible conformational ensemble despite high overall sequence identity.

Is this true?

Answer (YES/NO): NO